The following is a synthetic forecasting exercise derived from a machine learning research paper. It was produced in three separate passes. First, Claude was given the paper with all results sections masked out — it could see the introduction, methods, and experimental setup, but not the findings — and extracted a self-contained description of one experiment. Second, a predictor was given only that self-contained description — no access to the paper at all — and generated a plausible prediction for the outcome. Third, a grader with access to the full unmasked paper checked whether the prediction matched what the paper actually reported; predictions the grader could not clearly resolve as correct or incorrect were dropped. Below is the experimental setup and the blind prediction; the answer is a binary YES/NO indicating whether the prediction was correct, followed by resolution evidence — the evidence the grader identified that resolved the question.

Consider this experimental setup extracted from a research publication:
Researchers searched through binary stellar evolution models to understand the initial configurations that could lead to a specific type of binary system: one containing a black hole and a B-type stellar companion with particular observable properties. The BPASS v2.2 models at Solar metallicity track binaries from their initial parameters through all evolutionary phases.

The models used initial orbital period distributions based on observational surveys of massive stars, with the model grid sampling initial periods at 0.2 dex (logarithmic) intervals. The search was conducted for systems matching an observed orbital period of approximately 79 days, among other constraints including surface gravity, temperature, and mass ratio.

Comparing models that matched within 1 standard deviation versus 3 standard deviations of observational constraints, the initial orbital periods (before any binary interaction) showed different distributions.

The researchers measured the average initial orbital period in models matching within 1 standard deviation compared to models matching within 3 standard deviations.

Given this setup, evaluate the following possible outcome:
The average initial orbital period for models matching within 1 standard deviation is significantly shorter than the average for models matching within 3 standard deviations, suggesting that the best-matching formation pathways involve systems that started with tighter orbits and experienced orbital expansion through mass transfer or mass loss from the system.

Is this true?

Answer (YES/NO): YES